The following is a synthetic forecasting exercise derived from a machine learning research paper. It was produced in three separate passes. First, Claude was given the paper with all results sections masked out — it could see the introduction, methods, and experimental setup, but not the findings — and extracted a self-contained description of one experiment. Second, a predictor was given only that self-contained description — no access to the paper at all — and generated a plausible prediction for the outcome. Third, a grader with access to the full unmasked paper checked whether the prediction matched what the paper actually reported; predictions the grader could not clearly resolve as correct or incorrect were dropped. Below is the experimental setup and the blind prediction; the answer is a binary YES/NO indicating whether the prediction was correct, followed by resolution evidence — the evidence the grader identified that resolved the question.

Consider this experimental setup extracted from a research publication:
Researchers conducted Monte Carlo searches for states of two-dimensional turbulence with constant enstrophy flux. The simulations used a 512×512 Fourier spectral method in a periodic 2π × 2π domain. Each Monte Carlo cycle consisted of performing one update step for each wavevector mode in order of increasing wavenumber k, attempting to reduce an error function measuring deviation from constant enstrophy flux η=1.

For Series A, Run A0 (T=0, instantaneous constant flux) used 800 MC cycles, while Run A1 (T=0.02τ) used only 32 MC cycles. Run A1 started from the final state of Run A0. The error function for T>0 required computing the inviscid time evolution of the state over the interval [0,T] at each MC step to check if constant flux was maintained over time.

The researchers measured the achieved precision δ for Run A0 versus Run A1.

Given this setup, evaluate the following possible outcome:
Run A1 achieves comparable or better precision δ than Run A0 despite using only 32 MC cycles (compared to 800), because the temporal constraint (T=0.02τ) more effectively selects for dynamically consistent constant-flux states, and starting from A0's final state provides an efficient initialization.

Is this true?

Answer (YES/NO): NO